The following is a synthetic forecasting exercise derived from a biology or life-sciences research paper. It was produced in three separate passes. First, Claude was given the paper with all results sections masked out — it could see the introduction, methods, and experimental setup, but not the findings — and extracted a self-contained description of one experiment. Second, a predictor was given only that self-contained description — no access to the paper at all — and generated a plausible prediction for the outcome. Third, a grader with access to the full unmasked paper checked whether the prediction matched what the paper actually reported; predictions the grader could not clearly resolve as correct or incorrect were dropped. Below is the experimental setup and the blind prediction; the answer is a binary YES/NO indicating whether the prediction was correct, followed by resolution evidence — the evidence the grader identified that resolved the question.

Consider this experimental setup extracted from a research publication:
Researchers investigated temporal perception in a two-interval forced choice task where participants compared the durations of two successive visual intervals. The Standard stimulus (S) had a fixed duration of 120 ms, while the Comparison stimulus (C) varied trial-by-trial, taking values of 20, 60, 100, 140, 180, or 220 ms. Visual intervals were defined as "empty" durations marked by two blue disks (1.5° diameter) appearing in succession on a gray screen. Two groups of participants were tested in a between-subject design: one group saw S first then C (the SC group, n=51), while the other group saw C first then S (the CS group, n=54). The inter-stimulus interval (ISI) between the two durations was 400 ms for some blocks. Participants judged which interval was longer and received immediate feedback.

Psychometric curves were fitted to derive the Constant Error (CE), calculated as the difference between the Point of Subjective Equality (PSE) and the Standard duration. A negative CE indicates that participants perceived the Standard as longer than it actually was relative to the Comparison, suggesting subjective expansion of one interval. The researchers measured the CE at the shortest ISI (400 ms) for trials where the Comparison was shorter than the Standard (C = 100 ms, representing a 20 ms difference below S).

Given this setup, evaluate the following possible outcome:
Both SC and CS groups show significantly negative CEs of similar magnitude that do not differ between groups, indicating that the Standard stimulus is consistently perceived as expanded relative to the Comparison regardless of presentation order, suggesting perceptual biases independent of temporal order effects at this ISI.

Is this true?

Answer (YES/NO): NO